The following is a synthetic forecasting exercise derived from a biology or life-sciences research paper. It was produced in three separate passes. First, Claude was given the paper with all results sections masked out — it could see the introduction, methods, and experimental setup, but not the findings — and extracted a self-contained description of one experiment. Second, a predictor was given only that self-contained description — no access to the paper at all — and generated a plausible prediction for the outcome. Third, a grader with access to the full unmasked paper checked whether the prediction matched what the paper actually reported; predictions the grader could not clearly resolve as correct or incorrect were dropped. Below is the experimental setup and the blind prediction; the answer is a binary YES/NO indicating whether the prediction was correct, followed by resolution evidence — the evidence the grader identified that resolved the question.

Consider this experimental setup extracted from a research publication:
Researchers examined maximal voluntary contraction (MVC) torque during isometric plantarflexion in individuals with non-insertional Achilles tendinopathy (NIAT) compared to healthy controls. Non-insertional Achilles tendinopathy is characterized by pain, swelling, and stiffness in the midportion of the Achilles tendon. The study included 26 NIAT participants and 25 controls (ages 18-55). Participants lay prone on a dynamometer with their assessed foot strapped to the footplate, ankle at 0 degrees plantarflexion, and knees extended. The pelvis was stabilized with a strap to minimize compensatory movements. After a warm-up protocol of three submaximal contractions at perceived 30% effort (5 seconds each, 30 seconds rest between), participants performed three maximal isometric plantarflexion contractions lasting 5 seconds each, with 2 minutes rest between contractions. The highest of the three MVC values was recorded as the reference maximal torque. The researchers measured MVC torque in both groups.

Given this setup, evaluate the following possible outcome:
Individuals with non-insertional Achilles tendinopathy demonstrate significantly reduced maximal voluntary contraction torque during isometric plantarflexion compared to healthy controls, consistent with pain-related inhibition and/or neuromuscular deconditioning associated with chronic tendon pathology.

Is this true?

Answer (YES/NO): NO